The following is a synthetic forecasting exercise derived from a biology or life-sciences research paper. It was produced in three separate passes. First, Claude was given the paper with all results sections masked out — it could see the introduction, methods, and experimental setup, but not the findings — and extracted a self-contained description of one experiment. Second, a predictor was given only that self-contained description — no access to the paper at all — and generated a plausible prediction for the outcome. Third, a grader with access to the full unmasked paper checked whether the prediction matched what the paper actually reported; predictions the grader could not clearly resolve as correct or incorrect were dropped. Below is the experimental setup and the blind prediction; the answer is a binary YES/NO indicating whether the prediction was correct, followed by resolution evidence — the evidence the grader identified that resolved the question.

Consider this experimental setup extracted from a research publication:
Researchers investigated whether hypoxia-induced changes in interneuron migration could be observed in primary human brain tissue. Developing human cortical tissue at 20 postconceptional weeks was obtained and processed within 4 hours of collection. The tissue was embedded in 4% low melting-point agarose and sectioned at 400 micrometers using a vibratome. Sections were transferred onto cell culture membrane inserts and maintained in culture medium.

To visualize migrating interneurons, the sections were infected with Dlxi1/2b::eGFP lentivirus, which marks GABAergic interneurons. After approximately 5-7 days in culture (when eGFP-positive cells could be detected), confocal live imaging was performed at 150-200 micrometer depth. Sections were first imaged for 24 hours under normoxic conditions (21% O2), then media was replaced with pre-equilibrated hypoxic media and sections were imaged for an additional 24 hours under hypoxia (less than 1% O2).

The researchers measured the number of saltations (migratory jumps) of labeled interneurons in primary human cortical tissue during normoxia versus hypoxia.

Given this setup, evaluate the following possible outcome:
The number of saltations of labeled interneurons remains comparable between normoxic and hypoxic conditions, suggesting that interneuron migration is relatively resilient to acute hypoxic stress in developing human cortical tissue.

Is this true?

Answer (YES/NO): NO